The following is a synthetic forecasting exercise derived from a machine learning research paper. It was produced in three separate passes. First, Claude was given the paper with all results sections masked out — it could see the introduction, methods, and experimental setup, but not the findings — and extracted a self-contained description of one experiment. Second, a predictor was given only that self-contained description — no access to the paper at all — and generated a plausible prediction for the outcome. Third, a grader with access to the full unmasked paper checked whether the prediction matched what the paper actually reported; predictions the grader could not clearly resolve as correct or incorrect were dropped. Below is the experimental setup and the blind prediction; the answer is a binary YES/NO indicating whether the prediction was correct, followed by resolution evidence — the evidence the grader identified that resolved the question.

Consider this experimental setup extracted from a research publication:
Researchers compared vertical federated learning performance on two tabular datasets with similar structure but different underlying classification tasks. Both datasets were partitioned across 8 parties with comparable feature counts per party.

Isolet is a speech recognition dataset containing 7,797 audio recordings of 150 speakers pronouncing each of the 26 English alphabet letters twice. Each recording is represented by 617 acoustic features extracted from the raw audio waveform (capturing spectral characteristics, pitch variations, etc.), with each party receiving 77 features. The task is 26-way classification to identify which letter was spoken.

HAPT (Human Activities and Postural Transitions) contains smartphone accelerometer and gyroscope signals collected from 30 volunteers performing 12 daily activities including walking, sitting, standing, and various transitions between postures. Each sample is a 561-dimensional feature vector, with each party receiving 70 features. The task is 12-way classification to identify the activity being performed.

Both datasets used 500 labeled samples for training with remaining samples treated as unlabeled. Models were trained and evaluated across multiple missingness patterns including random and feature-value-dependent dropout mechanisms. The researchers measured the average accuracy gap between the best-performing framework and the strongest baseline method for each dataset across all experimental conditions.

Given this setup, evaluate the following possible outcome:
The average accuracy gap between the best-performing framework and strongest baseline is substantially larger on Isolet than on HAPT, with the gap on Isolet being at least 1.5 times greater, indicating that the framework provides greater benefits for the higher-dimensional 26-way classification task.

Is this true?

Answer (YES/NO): YES